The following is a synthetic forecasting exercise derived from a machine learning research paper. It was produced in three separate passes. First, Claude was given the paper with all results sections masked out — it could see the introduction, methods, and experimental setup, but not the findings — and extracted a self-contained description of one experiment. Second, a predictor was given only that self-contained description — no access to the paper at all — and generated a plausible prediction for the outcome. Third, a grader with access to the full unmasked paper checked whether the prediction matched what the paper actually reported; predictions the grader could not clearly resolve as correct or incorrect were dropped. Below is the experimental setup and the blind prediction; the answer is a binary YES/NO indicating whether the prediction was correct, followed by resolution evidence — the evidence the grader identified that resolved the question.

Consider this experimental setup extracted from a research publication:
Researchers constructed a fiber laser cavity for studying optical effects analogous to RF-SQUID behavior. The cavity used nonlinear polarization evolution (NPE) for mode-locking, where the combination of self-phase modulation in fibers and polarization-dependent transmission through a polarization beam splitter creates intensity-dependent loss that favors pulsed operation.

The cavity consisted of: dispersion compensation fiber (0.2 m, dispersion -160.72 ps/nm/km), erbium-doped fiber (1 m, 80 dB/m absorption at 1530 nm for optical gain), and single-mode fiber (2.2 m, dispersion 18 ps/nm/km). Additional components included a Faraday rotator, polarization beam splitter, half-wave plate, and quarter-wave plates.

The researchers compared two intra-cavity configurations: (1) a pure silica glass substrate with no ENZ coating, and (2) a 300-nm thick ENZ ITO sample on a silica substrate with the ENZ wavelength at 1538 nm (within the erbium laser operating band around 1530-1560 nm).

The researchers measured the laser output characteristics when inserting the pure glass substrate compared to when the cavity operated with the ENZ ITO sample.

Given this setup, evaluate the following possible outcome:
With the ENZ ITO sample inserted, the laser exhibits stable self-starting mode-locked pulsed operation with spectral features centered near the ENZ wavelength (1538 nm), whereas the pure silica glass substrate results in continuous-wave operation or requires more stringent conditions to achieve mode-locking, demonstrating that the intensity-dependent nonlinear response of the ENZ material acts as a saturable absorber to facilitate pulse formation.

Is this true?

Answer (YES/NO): NO